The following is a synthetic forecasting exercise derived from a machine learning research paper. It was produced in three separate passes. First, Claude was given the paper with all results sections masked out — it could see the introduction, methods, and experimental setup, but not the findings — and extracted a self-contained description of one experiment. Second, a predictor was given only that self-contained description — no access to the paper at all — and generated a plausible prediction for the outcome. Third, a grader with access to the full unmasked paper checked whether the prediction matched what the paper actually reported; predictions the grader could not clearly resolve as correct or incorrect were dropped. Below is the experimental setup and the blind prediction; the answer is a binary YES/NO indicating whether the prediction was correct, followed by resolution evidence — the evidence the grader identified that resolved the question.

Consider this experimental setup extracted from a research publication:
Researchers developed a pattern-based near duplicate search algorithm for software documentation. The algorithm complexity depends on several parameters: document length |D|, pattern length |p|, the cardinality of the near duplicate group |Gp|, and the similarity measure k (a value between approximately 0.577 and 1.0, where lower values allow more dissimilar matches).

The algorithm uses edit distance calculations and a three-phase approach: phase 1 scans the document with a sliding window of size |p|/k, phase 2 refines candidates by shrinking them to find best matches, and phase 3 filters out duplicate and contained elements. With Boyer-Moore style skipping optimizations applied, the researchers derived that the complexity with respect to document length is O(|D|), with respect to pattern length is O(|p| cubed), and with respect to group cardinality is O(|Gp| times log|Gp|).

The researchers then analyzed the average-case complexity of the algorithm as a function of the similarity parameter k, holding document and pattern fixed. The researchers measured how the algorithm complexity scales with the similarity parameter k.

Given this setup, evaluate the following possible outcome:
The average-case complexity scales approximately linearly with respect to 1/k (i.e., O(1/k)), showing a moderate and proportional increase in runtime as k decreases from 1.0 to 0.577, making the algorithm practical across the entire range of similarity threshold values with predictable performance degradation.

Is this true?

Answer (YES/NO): NO